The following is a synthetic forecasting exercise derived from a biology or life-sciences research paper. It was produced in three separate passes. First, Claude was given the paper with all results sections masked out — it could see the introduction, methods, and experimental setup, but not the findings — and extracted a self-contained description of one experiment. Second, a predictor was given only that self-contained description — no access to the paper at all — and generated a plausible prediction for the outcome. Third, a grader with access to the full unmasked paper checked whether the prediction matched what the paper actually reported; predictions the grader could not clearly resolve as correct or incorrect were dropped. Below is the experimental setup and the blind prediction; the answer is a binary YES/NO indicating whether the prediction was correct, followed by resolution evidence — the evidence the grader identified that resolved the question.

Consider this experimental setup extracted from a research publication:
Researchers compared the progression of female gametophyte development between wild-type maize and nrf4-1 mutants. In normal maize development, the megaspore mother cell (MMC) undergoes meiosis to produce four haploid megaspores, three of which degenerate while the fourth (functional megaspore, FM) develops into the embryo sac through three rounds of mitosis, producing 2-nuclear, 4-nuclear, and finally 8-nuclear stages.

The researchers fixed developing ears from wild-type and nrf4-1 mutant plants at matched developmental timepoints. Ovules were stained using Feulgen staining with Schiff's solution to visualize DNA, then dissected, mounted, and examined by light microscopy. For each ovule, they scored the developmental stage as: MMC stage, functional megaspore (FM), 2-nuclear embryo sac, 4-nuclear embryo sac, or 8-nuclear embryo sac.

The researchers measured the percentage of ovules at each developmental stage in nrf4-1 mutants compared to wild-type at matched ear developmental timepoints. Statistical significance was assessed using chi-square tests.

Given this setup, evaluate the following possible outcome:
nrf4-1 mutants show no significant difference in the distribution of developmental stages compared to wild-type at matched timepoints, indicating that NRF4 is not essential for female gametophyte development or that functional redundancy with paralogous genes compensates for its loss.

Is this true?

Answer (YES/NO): NO